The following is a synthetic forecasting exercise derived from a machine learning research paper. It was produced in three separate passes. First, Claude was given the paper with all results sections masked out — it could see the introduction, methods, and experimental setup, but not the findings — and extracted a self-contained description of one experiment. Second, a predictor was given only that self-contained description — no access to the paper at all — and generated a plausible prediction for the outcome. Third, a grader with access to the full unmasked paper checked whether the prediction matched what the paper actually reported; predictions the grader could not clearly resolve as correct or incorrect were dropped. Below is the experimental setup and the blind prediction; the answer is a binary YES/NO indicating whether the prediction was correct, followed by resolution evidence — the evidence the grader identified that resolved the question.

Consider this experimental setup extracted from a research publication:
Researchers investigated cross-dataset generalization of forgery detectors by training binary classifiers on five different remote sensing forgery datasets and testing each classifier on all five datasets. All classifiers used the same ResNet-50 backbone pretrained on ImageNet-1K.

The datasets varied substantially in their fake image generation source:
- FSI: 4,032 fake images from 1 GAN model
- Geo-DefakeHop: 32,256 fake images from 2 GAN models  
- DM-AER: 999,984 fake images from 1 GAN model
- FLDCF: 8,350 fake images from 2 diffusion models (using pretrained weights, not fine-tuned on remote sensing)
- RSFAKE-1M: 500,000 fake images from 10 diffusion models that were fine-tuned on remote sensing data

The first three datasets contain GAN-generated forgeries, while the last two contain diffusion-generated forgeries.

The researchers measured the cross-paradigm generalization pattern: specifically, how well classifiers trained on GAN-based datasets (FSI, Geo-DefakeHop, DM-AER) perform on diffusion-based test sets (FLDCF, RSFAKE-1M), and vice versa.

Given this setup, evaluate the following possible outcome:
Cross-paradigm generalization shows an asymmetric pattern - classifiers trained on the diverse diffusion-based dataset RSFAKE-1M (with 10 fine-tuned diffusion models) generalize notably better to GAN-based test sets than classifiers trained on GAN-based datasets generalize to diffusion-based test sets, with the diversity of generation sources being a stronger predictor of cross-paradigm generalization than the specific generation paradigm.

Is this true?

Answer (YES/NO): NO